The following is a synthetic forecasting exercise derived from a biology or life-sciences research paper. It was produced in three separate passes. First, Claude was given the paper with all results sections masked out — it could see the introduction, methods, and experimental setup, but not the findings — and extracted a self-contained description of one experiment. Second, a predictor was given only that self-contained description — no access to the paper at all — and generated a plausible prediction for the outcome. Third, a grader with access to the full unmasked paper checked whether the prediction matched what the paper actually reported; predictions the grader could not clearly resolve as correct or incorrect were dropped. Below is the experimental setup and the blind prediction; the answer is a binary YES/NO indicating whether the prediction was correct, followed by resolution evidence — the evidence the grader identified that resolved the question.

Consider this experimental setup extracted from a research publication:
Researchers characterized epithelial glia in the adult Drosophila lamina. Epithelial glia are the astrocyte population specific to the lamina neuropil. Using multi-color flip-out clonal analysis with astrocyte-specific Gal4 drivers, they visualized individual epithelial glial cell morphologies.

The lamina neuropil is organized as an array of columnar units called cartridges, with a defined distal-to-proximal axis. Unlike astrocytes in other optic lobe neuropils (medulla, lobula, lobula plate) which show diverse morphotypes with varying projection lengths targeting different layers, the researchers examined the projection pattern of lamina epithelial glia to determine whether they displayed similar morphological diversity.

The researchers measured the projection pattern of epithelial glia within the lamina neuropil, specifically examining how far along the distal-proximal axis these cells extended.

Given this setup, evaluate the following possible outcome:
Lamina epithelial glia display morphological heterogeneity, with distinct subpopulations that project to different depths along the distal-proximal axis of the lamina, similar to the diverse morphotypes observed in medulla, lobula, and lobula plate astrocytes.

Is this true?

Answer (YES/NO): NO